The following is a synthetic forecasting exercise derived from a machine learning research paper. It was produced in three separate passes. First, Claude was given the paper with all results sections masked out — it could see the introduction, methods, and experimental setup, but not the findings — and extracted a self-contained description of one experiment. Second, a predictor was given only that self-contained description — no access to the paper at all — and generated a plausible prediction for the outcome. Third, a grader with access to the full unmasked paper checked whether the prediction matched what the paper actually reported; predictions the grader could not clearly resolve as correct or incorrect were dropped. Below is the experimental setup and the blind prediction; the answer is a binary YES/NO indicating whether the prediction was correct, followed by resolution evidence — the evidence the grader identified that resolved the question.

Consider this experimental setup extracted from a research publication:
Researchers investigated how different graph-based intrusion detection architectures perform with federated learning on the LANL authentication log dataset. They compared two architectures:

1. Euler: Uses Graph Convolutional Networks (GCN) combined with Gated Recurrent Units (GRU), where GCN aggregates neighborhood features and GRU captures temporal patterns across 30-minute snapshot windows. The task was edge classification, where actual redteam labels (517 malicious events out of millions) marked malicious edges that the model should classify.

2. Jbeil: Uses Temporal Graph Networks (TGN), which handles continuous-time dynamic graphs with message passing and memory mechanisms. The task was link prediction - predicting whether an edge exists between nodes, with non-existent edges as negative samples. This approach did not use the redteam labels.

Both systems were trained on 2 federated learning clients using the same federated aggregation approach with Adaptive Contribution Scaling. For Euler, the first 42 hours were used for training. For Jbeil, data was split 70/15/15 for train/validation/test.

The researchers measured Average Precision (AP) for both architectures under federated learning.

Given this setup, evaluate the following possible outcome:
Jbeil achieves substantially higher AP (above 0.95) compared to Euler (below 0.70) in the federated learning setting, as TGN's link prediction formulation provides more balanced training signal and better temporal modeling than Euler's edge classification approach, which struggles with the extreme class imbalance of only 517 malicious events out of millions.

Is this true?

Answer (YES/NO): NO